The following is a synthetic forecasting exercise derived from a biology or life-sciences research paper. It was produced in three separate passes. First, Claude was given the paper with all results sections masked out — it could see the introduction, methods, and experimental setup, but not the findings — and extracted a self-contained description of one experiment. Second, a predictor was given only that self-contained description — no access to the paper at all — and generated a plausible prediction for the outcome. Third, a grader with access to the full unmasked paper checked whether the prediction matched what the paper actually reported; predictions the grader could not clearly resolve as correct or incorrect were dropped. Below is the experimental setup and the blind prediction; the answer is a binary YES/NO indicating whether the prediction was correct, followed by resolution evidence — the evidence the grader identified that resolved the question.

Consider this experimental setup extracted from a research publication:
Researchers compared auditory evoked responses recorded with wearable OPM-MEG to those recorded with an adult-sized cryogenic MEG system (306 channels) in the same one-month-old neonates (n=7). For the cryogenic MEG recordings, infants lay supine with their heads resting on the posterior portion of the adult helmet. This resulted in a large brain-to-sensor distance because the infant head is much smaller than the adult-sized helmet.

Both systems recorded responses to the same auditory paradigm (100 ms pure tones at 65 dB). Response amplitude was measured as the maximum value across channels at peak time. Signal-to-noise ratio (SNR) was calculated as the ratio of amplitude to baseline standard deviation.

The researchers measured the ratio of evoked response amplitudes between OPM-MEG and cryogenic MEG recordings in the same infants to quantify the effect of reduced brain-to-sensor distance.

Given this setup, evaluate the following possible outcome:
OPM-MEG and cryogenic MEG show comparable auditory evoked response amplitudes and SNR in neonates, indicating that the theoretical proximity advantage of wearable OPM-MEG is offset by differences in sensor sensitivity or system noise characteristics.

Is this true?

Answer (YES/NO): NO